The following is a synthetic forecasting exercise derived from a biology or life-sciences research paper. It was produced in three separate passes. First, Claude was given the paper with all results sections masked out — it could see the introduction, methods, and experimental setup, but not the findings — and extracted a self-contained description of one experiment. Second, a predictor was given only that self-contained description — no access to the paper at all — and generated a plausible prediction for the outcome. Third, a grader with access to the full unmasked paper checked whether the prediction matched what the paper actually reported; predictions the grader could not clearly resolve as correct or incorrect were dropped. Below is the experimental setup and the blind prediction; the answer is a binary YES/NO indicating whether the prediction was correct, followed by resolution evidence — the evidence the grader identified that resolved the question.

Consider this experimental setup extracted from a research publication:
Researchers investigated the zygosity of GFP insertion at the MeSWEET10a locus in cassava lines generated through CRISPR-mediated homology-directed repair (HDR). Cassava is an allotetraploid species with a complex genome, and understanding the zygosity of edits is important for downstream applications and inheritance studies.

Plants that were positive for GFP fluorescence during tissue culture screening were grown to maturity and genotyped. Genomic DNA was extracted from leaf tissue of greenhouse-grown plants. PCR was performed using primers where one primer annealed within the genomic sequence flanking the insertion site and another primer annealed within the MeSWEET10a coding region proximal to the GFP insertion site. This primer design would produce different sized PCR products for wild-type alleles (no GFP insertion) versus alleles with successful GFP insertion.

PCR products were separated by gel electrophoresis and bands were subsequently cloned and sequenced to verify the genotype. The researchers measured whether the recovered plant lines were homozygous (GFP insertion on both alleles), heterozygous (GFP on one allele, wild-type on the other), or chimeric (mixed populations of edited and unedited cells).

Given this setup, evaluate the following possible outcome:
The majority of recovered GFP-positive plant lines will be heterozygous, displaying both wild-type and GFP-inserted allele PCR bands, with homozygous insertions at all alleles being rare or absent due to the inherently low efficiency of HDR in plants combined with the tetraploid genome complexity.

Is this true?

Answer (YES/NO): YES